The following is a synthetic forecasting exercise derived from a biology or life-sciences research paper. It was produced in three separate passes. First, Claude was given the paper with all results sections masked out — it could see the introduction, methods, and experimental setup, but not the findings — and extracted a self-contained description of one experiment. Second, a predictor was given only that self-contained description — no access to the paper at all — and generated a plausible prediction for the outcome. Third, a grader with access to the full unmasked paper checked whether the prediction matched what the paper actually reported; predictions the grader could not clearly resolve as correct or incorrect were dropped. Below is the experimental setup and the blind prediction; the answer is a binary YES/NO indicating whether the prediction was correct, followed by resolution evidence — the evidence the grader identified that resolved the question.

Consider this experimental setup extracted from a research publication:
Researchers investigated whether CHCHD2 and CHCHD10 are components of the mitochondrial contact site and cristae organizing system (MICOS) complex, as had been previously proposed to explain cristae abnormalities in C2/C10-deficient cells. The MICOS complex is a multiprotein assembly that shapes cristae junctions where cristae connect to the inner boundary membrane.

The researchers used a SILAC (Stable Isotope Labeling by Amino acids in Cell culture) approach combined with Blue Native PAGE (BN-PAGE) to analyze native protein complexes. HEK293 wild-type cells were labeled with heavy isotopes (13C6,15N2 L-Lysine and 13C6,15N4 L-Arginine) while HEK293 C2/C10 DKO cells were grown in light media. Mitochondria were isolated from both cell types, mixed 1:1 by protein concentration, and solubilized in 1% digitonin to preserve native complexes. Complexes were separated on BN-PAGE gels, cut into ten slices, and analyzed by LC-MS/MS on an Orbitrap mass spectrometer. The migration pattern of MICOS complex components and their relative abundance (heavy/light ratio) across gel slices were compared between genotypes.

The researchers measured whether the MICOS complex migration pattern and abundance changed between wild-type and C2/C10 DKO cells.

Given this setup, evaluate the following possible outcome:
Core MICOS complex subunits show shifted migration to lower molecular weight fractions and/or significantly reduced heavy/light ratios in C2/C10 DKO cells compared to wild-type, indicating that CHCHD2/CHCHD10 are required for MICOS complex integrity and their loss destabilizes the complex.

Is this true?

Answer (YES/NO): NO